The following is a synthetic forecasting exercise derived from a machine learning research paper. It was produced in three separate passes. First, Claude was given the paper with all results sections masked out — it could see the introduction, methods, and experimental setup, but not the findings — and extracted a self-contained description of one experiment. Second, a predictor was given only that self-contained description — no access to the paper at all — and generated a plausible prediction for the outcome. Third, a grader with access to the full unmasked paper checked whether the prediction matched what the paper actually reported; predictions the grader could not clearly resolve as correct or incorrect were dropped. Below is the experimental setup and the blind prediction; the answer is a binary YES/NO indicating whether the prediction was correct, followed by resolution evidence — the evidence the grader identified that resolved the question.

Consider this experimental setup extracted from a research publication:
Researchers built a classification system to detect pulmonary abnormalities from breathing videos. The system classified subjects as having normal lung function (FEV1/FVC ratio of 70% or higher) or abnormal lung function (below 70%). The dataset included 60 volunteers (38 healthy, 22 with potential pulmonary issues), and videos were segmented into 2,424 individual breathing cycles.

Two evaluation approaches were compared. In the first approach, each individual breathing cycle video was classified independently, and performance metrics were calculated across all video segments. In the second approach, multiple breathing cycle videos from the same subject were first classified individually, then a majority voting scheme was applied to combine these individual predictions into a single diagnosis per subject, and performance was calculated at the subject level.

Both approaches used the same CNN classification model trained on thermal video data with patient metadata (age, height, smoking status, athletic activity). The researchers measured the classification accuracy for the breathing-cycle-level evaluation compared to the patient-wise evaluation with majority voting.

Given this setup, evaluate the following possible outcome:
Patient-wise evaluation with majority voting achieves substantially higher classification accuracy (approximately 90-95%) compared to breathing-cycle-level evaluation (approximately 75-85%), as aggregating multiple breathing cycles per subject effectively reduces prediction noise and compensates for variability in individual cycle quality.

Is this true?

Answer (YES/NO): NO